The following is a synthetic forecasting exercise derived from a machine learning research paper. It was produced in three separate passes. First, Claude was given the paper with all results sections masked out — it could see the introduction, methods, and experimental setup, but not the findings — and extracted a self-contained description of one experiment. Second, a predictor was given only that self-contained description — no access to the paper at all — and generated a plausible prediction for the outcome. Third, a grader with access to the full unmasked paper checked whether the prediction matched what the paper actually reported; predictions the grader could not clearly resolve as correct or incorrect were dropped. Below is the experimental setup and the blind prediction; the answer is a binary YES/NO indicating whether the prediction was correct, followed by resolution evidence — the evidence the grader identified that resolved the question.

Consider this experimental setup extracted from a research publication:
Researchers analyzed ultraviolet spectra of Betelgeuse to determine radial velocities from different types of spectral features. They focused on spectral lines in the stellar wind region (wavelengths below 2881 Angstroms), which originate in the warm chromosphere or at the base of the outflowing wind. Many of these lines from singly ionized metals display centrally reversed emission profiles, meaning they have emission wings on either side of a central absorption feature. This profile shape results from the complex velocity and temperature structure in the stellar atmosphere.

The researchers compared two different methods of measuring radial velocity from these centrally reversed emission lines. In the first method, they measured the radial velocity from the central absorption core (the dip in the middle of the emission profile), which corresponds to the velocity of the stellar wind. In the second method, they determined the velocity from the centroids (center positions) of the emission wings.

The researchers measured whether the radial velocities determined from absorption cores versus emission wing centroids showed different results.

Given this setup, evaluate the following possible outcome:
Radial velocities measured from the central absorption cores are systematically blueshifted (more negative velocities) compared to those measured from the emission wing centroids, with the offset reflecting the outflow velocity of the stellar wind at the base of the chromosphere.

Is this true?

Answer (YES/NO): NO